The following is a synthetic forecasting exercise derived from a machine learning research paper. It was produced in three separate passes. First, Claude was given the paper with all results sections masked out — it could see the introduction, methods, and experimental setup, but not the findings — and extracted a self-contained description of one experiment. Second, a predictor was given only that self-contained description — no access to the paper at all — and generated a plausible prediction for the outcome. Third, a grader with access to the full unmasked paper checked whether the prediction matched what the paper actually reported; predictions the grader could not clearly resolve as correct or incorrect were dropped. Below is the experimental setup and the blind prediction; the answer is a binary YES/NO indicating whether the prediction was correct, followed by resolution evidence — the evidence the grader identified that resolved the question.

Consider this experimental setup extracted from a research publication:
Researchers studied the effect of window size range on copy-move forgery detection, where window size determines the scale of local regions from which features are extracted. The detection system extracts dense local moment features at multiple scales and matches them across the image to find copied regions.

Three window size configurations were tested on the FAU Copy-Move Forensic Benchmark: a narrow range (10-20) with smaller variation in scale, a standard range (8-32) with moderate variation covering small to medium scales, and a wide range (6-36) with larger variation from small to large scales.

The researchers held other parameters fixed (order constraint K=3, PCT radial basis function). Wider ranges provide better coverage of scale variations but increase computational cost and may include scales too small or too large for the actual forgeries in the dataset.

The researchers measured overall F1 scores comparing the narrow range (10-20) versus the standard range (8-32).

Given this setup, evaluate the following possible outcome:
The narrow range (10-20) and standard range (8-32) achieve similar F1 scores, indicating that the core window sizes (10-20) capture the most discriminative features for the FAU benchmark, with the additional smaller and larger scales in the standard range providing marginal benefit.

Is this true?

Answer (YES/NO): NO